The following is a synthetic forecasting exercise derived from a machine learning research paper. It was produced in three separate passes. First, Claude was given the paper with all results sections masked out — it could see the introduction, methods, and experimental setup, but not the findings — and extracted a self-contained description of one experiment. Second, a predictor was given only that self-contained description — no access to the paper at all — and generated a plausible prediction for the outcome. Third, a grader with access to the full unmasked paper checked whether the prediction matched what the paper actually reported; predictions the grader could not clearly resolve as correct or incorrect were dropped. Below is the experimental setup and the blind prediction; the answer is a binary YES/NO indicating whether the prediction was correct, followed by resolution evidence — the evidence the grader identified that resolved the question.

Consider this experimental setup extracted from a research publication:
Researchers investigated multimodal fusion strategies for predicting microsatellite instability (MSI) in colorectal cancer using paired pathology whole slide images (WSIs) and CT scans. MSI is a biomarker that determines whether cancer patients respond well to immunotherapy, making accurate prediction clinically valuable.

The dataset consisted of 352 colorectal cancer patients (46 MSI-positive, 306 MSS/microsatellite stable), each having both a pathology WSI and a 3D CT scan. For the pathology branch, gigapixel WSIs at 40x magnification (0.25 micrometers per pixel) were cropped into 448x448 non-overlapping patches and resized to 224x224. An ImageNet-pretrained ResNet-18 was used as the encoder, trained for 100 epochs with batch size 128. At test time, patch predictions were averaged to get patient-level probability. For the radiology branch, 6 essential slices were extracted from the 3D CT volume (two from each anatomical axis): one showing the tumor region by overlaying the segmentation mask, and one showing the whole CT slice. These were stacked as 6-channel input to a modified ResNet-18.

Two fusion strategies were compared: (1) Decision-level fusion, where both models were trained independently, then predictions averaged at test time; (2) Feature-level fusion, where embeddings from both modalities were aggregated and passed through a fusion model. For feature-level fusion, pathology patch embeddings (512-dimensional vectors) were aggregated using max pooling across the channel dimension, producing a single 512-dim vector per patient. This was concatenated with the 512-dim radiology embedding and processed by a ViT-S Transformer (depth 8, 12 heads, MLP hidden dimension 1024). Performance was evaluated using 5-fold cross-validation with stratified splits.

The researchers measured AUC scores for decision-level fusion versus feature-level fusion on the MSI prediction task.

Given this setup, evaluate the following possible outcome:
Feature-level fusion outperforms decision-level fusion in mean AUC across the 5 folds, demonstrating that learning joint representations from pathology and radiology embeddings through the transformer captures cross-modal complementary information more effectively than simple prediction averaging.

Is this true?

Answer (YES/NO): NO